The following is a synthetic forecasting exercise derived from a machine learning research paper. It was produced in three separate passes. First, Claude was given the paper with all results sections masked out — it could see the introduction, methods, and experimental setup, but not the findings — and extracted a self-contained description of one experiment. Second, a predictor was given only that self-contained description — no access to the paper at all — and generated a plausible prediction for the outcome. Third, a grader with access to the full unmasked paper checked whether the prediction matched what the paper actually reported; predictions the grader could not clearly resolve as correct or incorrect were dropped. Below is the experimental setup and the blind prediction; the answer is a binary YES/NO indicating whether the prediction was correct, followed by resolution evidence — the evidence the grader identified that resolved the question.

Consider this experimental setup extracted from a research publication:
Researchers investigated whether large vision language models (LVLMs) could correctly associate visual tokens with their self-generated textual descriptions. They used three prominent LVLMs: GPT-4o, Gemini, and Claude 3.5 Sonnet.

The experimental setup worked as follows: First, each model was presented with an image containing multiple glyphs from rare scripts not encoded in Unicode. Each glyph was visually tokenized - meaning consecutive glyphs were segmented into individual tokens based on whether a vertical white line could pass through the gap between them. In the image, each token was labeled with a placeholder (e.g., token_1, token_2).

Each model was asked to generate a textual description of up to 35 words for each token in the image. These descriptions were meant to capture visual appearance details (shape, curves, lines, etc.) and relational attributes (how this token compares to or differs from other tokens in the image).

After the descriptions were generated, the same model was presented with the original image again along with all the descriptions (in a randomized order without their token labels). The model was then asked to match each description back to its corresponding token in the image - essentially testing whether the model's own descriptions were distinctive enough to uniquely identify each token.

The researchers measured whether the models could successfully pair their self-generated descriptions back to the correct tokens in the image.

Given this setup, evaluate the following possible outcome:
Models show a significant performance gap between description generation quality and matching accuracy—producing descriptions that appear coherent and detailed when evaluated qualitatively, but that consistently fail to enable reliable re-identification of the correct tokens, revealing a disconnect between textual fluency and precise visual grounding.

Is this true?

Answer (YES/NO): NO